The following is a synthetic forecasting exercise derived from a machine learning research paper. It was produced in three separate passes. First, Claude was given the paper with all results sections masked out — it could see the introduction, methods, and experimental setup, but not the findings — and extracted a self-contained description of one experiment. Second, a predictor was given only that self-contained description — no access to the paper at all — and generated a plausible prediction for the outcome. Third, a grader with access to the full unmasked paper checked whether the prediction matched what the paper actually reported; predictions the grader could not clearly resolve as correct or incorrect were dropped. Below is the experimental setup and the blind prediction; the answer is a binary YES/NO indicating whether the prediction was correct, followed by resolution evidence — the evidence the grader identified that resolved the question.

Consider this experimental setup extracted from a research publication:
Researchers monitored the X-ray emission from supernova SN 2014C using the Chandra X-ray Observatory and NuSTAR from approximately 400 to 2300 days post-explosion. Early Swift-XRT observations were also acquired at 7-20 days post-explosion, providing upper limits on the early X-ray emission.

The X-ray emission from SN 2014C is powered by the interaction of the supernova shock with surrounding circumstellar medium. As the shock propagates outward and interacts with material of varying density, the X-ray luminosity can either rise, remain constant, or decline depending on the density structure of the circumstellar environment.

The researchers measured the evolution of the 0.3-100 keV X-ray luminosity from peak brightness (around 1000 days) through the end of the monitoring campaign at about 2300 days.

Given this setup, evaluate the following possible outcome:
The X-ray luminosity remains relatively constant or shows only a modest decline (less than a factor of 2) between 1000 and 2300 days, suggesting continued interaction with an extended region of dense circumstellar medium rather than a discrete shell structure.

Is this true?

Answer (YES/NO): NO